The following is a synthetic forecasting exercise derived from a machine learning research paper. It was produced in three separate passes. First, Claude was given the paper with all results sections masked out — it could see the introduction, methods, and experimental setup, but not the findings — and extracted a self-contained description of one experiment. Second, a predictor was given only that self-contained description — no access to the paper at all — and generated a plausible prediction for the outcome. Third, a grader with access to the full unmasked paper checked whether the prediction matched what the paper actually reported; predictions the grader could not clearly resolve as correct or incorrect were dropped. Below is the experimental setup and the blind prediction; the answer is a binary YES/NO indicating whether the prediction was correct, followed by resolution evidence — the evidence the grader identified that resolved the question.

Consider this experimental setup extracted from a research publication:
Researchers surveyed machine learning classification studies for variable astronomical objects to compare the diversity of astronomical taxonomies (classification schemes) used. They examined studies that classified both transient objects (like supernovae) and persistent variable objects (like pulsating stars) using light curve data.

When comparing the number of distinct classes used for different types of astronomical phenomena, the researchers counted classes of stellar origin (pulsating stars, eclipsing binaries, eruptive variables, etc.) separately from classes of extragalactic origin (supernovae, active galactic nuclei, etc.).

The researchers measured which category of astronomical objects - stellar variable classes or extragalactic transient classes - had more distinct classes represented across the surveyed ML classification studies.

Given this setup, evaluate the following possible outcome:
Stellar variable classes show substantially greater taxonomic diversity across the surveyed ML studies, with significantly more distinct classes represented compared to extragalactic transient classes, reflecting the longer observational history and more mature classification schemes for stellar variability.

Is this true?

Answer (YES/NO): YES